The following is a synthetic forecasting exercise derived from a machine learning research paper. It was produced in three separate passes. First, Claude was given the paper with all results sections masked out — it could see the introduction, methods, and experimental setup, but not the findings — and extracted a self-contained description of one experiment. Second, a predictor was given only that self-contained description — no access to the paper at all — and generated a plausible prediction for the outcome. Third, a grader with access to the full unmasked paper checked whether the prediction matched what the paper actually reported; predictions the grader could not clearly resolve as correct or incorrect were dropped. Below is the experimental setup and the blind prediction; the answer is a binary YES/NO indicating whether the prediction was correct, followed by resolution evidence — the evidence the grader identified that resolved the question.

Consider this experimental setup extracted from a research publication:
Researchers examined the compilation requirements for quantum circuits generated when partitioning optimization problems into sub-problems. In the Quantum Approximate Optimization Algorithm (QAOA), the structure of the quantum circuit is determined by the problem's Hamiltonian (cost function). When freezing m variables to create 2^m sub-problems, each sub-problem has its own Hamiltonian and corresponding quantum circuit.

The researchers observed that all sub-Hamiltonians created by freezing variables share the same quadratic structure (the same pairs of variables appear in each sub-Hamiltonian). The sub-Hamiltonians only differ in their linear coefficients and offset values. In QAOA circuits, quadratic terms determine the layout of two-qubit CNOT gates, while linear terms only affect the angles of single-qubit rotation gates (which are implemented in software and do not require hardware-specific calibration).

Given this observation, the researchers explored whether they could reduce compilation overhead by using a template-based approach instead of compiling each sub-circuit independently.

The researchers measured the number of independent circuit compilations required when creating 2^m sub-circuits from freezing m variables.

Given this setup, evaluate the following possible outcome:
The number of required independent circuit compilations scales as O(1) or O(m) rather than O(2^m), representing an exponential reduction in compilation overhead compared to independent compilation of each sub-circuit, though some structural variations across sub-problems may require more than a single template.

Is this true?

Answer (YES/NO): YES